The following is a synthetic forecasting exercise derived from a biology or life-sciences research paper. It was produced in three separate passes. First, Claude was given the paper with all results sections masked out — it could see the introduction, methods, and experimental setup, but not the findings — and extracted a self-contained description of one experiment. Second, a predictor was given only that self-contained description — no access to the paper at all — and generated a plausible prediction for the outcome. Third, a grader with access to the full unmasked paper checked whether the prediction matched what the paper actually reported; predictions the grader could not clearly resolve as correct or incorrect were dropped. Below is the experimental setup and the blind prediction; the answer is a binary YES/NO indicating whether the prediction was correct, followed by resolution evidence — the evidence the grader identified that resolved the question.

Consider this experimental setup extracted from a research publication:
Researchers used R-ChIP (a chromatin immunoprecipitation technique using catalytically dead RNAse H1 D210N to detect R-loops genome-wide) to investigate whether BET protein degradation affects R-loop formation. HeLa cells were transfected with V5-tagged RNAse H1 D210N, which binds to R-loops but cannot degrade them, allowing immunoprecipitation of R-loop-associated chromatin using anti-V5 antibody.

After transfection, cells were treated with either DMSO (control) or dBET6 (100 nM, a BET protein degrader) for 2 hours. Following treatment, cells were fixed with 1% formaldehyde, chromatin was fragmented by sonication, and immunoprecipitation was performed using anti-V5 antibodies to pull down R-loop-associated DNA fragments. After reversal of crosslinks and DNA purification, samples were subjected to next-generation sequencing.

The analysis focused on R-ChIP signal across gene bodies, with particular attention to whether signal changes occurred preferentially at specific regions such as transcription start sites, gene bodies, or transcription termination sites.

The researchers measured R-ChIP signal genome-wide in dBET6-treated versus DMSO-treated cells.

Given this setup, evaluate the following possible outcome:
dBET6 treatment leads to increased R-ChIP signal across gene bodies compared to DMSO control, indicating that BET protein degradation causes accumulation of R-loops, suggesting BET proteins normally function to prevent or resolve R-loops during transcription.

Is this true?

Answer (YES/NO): YES